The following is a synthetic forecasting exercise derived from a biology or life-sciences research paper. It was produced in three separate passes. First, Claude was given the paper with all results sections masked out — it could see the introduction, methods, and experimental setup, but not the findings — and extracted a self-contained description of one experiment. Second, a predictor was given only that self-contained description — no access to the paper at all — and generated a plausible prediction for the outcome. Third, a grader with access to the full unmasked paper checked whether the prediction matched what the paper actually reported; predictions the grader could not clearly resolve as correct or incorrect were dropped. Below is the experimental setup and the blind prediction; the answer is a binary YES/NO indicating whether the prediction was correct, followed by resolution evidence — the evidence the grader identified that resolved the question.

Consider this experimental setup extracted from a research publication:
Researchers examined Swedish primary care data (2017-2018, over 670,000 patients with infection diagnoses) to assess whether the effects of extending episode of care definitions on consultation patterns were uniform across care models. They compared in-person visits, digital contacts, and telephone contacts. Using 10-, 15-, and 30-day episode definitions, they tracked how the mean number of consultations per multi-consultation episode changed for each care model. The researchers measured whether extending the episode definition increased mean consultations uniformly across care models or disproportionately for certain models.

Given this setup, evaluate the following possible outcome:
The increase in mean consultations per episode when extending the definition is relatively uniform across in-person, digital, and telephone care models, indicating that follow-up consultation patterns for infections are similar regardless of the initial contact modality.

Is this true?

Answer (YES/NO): YES